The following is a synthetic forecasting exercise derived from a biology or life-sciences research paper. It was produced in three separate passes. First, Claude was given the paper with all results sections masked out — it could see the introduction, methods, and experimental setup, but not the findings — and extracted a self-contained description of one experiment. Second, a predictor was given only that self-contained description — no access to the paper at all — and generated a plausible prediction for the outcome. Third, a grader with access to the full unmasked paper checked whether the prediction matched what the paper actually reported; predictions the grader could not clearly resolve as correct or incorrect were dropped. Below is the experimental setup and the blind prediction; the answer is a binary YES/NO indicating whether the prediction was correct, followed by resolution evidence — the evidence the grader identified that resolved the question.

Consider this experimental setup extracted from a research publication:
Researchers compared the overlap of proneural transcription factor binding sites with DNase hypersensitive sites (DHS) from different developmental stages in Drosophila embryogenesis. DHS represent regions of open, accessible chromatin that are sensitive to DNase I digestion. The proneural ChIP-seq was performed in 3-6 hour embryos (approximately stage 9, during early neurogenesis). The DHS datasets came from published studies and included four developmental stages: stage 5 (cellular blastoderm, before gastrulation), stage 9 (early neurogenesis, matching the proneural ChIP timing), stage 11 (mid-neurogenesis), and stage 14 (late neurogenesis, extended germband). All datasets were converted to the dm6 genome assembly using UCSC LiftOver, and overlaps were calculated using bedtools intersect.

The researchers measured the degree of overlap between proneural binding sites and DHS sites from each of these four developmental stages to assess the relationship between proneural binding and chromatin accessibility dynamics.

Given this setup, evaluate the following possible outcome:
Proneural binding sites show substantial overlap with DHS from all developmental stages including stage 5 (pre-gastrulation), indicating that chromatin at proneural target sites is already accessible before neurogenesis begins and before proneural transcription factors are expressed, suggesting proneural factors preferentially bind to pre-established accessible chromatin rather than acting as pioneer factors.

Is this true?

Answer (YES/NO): NO